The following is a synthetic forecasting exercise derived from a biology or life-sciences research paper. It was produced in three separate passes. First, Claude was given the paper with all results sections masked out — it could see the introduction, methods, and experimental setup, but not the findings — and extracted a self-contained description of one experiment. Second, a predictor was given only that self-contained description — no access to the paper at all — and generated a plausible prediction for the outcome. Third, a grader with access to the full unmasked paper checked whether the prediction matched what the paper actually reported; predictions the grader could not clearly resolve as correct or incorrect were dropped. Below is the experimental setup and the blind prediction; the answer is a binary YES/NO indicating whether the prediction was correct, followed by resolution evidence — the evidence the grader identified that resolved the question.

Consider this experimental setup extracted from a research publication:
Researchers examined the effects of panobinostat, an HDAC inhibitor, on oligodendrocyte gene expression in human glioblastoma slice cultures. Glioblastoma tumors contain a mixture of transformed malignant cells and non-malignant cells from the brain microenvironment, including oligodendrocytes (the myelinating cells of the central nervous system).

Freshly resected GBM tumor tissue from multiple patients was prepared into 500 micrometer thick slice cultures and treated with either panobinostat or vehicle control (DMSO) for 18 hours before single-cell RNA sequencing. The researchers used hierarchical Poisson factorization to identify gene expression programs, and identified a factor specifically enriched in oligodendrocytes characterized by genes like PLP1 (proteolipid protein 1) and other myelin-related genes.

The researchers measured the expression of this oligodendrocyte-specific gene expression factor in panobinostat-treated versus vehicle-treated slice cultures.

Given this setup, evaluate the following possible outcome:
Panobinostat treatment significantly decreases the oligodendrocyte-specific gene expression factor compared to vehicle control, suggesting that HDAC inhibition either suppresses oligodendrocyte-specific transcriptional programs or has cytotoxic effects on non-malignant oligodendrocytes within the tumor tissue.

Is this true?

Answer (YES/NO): NO